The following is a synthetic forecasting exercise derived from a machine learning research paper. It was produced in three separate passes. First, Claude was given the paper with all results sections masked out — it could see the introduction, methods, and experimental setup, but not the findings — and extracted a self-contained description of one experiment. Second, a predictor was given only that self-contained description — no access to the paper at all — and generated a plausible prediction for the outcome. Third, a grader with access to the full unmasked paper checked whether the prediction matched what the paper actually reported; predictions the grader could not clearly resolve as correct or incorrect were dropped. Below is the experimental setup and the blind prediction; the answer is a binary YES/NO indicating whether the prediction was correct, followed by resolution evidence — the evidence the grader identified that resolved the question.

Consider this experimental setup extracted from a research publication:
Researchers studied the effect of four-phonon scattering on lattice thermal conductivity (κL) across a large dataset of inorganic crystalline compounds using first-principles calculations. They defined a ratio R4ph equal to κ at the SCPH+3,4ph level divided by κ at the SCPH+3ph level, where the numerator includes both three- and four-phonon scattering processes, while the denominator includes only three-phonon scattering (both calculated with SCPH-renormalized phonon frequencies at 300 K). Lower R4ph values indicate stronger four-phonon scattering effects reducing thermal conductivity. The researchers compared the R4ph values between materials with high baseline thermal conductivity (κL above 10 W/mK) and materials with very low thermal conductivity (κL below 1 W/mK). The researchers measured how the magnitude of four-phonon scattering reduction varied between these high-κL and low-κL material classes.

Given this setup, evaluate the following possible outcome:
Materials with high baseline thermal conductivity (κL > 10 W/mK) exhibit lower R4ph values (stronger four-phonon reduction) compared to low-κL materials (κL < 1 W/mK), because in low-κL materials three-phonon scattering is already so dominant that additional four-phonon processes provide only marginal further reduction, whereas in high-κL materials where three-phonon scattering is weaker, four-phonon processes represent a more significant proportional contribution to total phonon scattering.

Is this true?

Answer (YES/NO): NO